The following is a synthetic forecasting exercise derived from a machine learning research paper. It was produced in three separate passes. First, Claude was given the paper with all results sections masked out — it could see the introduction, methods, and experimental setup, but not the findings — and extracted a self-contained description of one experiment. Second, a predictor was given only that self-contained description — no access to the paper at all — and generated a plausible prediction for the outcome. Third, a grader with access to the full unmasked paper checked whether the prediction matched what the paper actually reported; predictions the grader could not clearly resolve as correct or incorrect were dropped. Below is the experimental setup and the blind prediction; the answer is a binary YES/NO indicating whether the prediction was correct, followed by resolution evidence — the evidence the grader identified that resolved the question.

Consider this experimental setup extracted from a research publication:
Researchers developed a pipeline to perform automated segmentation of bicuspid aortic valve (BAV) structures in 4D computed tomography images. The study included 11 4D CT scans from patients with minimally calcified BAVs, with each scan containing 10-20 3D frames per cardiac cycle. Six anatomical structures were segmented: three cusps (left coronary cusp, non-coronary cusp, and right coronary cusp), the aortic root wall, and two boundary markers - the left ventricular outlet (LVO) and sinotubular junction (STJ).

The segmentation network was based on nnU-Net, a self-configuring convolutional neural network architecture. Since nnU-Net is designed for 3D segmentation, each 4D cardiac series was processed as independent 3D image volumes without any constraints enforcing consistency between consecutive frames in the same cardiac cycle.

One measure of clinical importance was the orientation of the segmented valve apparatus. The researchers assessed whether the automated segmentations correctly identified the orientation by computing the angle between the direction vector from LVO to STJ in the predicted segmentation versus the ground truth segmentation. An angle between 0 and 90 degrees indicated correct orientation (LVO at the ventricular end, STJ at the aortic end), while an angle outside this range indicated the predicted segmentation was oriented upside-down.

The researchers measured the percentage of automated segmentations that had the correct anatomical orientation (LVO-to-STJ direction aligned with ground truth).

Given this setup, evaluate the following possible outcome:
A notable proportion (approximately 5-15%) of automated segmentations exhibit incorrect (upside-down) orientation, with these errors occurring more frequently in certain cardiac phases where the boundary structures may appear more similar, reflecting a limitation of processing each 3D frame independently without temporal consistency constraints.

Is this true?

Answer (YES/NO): NO